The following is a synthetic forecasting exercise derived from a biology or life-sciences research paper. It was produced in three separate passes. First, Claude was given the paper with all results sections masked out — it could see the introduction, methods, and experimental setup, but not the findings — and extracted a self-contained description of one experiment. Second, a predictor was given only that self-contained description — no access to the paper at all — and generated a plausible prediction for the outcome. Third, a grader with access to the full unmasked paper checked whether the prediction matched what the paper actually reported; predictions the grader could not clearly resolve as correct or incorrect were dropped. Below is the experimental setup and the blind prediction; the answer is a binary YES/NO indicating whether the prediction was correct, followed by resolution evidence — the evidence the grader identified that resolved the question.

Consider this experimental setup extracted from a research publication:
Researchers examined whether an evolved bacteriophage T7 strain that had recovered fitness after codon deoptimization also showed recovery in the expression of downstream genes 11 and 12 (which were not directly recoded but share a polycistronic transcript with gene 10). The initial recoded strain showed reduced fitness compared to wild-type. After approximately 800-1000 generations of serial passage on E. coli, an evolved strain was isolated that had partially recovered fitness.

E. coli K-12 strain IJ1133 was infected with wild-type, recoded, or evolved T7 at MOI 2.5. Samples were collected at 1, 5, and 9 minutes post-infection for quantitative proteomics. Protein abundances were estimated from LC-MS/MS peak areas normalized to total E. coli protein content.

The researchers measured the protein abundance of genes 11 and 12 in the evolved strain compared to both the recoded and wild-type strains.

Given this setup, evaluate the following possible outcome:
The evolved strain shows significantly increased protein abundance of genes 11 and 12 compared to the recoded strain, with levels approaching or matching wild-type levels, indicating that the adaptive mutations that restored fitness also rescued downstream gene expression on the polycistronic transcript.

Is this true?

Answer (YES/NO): NO